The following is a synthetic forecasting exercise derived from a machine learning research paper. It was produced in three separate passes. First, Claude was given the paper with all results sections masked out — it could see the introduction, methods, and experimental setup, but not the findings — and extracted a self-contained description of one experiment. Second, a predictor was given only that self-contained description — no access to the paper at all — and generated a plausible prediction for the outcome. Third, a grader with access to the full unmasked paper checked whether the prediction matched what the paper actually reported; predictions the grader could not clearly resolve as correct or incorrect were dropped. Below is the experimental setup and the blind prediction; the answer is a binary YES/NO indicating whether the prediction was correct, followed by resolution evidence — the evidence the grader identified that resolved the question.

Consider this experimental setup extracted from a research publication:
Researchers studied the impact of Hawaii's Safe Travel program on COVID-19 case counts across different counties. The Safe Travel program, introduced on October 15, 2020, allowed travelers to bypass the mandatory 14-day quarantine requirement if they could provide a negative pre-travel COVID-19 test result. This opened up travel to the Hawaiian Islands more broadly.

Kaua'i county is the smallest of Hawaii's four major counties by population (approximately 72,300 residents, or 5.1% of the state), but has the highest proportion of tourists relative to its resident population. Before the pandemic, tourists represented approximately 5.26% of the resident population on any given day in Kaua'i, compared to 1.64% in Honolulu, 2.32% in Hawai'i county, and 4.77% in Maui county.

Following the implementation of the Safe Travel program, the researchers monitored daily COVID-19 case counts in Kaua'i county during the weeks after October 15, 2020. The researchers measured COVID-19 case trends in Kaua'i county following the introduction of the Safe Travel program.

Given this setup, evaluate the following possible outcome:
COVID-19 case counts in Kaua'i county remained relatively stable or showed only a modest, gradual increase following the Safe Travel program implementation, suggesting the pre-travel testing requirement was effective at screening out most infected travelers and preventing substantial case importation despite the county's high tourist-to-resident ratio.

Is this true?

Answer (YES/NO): NO